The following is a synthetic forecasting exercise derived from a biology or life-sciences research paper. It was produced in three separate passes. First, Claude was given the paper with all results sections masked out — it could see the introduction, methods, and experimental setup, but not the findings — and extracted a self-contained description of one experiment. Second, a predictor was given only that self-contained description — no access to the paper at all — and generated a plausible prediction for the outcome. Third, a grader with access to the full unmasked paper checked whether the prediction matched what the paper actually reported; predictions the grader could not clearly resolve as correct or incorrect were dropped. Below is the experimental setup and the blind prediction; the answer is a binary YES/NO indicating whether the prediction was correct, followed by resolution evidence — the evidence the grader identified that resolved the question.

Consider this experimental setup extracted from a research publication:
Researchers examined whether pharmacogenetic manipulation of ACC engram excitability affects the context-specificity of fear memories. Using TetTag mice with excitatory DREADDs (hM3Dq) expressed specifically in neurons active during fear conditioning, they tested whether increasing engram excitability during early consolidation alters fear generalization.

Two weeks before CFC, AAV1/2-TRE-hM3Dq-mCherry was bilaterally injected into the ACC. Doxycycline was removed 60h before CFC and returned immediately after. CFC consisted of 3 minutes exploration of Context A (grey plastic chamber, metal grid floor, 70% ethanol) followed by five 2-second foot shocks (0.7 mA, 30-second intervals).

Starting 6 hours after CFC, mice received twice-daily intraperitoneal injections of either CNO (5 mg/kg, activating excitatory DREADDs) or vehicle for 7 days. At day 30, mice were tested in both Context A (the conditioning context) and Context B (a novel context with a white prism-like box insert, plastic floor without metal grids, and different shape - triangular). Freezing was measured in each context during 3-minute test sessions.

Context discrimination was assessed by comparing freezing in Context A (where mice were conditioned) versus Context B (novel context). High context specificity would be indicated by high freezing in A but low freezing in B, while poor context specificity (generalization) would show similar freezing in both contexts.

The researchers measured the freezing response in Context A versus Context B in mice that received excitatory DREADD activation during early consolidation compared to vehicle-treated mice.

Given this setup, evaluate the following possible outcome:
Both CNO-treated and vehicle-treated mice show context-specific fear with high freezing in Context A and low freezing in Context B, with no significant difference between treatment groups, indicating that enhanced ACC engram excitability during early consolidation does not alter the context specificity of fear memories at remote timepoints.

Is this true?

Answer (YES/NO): NO